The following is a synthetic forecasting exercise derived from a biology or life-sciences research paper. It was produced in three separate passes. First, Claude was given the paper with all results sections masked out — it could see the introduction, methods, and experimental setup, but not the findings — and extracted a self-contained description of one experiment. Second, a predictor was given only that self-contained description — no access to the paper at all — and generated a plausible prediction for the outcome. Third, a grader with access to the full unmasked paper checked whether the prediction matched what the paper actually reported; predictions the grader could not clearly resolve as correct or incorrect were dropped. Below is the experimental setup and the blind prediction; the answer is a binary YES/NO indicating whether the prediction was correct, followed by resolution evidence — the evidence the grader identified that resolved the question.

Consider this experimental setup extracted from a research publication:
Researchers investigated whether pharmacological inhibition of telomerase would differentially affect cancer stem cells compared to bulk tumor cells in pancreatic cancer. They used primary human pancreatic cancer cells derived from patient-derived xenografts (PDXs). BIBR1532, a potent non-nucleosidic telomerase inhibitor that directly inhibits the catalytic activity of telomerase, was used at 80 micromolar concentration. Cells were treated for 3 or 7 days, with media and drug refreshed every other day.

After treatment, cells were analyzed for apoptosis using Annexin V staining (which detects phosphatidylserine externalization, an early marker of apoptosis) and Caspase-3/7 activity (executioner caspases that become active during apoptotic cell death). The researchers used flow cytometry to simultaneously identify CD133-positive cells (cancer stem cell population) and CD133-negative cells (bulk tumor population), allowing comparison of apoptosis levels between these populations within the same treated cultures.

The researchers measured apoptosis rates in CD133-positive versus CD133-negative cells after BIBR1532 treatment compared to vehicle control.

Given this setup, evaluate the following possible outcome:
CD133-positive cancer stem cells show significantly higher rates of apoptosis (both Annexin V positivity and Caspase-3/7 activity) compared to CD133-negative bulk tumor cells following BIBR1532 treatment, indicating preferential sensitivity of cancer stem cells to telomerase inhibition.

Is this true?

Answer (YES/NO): YES